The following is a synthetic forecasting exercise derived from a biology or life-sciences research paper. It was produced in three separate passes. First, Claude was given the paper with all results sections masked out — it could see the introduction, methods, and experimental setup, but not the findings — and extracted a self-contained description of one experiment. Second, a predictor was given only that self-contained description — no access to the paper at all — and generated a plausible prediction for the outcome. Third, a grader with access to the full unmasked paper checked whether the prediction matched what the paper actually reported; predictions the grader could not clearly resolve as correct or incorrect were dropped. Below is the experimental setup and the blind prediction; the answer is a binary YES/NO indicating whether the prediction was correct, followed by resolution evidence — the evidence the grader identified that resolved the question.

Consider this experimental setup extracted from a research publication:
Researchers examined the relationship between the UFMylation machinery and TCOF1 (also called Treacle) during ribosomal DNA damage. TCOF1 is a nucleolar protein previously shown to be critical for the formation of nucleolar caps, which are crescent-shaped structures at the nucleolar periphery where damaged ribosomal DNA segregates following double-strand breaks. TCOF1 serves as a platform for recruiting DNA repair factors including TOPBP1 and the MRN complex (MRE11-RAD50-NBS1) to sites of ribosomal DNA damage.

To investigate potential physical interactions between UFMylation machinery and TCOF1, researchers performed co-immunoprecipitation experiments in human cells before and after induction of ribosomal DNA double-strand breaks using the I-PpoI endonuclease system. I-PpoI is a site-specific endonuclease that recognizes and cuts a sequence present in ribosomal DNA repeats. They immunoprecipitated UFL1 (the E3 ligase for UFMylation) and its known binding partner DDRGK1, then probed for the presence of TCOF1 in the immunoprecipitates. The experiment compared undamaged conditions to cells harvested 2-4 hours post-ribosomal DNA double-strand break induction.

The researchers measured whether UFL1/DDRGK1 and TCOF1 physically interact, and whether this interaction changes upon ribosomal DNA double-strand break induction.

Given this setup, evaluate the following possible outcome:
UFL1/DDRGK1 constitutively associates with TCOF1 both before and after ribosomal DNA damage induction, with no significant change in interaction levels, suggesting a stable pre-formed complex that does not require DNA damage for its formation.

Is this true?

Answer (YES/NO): NO